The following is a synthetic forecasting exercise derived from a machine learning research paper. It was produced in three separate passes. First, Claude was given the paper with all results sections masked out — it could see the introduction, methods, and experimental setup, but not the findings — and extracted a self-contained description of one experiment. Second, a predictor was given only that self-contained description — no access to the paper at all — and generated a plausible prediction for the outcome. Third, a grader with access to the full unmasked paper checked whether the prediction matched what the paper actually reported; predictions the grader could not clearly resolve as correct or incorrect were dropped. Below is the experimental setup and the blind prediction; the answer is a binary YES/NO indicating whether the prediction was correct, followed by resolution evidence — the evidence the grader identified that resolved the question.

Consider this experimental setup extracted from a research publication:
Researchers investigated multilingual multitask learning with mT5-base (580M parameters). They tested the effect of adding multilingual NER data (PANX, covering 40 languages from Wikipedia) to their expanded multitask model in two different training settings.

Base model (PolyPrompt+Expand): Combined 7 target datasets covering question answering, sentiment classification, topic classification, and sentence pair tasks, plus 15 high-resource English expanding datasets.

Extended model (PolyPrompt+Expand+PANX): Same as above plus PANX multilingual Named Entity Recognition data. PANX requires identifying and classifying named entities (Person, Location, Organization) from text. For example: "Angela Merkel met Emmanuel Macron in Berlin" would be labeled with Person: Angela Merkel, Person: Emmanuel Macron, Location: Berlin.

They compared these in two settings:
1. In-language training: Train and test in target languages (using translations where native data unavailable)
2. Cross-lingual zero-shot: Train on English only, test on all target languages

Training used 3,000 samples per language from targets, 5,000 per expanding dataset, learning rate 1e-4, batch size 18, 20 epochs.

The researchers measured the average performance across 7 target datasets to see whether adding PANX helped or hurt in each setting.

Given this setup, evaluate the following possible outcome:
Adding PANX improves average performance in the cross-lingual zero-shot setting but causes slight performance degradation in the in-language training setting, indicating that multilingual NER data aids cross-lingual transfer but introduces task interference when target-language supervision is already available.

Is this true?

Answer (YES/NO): NO